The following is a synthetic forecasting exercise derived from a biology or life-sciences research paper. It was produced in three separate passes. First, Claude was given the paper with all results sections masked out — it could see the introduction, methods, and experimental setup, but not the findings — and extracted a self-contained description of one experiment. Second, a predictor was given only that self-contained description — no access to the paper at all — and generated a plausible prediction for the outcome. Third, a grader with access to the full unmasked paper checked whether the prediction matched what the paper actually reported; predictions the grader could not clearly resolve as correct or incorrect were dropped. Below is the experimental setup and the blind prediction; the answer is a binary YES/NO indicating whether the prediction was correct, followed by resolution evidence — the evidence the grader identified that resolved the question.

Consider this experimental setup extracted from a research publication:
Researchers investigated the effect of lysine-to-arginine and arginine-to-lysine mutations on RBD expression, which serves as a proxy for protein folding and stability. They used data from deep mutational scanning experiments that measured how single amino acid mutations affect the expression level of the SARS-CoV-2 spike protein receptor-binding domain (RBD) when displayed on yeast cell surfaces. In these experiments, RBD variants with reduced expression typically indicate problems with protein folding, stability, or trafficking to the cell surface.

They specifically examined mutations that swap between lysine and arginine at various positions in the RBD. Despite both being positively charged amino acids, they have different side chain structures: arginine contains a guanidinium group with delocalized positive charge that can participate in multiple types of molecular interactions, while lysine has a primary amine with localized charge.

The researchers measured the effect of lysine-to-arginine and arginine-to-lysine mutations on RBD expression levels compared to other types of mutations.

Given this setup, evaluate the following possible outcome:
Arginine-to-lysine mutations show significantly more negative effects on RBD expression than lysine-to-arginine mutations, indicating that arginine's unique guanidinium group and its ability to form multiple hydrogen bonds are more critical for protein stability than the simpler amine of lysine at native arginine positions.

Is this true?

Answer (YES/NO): YES